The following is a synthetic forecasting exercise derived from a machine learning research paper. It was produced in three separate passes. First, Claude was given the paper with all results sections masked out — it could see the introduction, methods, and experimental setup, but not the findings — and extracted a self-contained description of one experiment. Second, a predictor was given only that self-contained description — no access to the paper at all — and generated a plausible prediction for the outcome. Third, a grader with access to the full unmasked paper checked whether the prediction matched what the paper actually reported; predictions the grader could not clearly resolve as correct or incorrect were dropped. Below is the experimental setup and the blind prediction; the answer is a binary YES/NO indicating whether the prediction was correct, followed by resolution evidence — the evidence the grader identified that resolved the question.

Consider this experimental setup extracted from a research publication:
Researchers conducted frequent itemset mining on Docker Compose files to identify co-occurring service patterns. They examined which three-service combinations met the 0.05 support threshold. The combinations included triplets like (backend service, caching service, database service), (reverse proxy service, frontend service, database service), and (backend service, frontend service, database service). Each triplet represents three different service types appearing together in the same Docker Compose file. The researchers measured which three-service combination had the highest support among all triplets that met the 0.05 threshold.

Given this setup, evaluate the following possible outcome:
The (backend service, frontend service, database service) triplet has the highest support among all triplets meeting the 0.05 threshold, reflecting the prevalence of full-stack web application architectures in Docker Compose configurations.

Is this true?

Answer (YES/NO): NO